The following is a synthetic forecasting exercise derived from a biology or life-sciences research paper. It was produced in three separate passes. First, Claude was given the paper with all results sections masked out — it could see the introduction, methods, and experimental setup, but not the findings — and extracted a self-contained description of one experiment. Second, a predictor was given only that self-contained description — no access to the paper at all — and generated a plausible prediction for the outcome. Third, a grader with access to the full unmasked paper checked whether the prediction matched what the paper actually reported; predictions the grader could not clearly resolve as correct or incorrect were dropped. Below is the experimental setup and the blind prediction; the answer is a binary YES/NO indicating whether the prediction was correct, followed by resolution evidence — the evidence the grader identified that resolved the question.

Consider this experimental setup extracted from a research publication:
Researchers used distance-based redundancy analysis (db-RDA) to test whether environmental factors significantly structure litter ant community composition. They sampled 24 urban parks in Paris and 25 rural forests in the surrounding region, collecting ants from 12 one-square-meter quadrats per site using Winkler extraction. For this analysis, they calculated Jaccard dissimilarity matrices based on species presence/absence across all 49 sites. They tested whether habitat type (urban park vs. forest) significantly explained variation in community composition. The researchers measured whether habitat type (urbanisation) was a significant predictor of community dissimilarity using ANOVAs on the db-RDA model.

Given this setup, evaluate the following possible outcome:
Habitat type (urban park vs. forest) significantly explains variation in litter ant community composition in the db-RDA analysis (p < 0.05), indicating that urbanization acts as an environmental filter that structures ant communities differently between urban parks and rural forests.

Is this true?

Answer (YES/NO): YES